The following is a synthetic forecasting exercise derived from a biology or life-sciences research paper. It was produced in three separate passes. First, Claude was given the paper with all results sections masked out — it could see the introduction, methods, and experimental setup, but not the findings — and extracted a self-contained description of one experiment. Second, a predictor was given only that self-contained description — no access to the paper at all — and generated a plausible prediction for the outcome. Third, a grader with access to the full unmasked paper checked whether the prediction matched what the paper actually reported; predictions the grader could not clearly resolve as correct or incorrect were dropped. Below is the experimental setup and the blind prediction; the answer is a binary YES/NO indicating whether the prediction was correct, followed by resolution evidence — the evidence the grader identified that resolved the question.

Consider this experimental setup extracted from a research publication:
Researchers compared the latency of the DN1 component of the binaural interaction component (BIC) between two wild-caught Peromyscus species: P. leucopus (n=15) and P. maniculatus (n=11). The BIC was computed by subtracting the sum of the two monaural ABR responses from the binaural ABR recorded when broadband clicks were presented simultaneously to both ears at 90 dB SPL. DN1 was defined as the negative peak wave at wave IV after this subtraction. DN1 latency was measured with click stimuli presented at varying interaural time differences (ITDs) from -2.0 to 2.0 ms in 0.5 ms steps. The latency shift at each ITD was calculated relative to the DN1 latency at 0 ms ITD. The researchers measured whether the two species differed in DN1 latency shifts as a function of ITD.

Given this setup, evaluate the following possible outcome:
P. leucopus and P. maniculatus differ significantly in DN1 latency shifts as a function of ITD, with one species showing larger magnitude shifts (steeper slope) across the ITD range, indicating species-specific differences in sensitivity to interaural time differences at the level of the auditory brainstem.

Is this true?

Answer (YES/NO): YES